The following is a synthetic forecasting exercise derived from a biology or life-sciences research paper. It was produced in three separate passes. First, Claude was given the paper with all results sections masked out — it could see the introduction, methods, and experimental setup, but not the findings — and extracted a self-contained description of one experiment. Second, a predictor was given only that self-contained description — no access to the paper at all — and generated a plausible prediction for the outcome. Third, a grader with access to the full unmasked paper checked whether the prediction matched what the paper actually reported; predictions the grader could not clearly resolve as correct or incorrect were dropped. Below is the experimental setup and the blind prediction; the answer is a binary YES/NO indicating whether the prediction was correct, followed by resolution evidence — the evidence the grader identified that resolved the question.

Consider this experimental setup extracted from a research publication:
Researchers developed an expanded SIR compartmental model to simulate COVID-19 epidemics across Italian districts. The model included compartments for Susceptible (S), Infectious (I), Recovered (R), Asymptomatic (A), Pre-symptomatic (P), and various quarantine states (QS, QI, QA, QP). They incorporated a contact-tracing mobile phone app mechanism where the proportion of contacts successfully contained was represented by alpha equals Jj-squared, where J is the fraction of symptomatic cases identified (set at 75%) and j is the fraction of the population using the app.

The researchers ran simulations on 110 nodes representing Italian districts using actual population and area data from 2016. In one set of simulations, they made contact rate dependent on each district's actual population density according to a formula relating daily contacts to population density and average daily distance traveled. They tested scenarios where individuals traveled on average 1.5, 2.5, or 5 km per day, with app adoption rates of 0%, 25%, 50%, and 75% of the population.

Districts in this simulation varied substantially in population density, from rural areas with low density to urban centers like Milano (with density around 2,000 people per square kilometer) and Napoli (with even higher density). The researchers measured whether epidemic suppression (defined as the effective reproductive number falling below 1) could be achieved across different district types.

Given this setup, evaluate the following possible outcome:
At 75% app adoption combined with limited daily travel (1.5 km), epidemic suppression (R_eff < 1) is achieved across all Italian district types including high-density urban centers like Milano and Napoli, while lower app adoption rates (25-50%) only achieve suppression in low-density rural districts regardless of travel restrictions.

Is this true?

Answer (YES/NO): NO